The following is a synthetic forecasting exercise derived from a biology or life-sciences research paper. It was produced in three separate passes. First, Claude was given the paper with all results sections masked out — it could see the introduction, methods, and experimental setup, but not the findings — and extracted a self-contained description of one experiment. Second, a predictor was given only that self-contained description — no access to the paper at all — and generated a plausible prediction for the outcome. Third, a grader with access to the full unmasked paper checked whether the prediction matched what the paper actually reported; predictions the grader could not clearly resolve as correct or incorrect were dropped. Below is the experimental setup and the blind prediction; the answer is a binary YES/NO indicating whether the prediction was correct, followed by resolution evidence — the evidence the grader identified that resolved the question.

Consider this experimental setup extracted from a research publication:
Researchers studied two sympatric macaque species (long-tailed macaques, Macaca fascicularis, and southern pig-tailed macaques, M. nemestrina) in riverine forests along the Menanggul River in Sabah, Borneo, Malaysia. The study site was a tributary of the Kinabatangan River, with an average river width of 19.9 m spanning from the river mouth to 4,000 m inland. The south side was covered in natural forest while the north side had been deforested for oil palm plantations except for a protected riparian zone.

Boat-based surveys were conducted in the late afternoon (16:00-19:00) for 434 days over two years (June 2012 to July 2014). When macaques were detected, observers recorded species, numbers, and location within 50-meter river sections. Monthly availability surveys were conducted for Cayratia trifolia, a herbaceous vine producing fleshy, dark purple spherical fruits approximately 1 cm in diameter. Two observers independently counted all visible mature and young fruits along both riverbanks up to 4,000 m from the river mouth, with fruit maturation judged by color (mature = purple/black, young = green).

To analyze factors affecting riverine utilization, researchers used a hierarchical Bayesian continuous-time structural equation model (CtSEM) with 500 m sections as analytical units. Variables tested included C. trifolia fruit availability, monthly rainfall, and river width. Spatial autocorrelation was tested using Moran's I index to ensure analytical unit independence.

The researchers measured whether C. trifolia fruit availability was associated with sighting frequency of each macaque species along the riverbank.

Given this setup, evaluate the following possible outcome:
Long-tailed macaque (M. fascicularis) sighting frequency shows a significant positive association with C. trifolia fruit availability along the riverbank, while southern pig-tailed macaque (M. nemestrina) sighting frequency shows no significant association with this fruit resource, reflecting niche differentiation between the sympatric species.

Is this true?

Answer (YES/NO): NO